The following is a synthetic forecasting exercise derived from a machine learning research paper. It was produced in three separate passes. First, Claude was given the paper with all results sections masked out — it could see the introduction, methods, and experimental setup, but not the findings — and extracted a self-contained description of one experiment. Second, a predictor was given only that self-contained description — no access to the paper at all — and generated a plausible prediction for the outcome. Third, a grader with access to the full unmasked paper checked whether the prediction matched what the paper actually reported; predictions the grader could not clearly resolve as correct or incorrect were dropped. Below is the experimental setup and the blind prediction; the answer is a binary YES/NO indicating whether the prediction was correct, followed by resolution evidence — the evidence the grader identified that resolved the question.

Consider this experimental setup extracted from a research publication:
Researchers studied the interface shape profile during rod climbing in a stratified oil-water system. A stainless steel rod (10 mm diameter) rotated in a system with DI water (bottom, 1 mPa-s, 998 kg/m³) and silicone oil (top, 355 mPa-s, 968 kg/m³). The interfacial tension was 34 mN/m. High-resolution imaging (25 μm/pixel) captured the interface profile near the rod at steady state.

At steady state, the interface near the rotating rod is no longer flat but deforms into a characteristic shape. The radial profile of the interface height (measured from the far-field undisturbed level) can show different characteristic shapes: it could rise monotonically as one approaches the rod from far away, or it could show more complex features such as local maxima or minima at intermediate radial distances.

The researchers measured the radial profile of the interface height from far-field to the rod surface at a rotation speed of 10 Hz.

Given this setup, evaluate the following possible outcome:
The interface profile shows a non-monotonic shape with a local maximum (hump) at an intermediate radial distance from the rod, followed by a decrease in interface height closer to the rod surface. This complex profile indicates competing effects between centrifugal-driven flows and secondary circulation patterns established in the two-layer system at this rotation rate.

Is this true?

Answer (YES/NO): YES